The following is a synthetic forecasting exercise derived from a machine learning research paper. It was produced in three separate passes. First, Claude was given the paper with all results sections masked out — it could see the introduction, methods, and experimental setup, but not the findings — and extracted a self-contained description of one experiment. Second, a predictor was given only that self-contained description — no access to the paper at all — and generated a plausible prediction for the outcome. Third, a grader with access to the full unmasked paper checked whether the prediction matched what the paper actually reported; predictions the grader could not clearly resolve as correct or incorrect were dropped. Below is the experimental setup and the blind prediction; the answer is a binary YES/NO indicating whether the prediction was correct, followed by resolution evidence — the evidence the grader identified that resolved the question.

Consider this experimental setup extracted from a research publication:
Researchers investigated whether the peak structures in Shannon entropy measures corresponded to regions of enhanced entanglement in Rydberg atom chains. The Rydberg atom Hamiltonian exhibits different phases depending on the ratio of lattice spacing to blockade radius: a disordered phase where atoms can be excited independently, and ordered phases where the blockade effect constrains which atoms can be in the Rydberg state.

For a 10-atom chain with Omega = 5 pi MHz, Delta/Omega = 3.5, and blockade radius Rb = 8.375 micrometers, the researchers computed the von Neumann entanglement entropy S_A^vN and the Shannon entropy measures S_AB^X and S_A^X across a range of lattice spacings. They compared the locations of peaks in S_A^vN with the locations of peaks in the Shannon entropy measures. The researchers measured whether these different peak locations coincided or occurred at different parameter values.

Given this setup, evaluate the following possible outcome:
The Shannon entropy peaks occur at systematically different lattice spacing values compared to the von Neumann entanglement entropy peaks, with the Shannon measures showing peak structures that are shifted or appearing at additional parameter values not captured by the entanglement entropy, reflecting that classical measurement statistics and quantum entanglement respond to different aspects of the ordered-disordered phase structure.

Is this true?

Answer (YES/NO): YES